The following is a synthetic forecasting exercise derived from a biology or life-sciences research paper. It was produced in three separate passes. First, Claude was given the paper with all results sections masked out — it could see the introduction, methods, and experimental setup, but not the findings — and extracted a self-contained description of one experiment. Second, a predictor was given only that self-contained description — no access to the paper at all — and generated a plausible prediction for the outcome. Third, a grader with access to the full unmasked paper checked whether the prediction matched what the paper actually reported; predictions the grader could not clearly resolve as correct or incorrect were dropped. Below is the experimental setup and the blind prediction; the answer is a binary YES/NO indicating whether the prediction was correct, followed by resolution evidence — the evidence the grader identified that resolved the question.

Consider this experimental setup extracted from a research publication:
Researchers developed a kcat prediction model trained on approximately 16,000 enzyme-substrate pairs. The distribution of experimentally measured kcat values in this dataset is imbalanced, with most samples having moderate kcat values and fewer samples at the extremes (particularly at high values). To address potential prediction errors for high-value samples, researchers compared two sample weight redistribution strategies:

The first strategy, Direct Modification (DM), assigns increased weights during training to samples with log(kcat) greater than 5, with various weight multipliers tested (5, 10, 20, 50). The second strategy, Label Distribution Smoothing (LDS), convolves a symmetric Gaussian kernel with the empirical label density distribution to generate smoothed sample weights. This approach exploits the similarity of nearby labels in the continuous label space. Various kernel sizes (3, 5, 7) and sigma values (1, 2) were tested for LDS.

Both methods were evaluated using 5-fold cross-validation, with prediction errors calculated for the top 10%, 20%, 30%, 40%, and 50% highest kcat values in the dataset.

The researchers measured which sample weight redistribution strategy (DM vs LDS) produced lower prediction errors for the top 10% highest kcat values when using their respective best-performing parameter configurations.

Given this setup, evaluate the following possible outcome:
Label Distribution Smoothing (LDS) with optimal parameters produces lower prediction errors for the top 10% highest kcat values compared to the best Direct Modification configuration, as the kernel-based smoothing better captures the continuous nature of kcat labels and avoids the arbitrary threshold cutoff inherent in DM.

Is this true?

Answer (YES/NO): NO